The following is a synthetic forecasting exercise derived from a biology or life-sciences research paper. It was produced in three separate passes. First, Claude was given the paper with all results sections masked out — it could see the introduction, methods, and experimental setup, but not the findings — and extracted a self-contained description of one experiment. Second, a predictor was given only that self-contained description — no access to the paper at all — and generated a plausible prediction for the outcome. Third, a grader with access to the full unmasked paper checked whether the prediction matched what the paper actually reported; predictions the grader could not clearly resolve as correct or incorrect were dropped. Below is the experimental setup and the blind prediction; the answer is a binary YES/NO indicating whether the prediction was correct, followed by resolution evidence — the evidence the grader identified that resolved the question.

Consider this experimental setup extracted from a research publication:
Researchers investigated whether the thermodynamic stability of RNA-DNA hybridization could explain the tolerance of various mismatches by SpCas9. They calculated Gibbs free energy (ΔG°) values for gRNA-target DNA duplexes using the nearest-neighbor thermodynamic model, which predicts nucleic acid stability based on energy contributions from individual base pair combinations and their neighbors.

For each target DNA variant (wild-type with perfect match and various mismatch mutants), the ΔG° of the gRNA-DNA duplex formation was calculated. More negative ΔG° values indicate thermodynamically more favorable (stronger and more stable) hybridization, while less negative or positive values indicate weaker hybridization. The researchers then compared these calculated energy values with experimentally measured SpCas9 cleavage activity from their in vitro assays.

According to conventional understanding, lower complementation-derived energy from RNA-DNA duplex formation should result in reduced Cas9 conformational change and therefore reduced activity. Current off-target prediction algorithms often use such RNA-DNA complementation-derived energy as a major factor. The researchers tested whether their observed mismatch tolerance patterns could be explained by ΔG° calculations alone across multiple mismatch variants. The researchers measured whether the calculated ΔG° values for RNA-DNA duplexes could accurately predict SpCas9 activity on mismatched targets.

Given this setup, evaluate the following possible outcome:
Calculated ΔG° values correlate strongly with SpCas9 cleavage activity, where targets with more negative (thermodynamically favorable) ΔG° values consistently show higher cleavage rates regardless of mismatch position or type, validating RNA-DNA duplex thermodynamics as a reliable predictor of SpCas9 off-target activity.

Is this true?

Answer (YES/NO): NO